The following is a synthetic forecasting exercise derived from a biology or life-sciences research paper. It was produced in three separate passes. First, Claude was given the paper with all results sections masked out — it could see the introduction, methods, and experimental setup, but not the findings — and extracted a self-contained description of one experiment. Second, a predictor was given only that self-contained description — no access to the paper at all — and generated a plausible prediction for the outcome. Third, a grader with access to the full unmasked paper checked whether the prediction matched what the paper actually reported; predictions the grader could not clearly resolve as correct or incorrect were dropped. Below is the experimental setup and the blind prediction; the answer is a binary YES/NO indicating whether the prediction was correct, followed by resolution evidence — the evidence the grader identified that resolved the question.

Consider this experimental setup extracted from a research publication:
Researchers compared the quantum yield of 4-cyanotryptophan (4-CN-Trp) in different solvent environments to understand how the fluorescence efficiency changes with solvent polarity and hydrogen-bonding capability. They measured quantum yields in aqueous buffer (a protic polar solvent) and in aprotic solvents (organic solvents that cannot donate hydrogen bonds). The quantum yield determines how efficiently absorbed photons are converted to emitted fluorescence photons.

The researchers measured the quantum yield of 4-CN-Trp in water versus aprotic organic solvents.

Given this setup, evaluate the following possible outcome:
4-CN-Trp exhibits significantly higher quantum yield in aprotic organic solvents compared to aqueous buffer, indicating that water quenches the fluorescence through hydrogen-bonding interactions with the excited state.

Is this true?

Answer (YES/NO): NO